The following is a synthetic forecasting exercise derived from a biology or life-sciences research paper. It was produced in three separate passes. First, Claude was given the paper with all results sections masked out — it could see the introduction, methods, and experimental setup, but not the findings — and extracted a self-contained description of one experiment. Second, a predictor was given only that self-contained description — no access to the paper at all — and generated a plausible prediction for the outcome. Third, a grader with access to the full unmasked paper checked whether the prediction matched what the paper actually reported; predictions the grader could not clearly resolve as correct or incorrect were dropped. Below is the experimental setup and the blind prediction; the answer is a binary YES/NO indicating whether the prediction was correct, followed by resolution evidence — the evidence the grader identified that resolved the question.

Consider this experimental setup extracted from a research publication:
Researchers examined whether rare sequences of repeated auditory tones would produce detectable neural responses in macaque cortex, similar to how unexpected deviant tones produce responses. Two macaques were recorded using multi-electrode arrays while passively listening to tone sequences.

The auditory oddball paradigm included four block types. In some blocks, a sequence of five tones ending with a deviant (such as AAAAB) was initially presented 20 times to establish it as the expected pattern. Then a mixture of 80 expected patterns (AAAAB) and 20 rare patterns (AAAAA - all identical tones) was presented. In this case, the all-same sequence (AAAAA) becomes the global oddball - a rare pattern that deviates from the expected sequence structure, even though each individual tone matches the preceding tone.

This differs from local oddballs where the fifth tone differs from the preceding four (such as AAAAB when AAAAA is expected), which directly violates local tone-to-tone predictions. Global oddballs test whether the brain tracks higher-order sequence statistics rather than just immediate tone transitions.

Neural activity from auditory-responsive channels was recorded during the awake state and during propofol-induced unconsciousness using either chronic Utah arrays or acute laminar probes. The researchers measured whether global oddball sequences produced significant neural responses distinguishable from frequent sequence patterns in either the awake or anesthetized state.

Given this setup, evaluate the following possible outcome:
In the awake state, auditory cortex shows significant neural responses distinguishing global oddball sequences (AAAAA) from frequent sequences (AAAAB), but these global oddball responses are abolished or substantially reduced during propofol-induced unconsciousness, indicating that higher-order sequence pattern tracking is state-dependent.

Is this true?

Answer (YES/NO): NO